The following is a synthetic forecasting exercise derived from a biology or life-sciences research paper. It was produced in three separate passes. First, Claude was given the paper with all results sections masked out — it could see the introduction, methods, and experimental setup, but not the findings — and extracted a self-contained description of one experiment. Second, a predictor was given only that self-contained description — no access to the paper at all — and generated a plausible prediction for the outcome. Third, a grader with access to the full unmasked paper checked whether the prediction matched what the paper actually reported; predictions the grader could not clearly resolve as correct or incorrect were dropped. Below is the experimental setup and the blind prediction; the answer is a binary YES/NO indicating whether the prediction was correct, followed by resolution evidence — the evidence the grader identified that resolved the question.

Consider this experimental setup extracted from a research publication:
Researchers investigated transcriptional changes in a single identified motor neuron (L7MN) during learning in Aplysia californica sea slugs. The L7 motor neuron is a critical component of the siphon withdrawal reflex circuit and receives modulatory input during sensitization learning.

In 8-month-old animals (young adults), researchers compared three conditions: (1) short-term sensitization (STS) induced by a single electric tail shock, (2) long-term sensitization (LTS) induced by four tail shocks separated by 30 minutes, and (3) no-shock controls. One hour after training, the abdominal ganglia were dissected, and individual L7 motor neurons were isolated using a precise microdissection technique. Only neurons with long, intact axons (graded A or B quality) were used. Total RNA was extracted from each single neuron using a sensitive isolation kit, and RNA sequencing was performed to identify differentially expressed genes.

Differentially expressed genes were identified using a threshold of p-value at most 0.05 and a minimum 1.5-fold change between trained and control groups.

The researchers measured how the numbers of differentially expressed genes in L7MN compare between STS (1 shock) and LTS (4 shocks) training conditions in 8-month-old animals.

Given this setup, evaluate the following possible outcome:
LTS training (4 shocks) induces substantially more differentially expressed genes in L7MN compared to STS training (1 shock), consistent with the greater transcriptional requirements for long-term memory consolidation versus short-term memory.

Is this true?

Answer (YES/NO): NO